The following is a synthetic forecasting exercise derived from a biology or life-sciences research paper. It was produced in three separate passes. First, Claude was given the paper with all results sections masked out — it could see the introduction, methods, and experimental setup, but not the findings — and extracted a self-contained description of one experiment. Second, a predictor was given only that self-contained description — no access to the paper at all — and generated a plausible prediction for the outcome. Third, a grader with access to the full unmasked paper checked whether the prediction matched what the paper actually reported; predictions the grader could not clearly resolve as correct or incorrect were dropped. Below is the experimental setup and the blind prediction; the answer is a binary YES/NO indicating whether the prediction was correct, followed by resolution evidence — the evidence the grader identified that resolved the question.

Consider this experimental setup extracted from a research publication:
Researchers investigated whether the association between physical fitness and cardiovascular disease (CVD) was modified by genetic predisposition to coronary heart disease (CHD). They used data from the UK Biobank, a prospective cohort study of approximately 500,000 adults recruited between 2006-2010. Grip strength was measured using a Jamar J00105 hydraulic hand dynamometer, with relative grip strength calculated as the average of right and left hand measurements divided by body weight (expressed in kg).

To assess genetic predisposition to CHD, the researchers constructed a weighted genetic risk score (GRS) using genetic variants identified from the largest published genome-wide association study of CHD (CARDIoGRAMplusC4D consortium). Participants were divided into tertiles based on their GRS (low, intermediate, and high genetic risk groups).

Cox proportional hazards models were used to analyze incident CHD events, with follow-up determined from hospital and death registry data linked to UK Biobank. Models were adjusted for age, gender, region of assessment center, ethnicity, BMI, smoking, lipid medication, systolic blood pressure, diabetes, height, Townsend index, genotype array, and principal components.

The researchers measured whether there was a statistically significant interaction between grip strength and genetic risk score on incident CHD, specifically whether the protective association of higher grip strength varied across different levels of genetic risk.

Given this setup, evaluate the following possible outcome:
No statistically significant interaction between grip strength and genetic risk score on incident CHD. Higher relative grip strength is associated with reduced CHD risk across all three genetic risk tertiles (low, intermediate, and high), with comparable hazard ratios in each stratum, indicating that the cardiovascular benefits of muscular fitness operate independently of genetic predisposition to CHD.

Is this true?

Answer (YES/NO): NO